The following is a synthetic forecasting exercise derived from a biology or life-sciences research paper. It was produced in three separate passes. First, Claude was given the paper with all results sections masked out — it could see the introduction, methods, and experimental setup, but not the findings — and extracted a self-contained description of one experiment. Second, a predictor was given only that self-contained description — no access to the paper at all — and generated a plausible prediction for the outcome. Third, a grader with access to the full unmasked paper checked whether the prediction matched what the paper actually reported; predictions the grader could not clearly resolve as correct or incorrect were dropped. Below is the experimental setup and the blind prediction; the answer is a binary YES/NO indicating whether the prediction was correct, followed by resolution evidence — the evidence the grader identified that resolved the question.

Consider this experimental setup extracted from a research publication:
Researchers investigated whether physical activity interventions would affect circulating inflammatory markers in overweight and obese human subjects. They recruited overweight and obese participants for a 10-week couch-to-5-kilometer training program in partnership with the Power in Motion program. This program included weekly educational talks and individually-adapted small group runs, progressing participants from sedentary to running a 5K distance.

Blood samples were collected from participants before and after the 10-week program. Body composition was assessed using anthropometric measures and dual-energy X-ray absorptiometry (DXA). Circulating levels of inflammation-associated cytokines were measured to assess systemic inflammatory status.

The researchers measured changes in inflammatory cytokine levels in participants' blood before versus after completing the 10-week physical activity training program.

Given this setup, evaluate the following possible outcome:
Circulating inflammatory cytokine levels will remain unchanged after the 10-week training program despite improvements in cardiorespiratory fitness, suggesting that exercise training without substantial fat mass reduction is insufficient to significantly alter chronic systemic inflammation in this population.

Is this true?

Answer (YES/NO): NO